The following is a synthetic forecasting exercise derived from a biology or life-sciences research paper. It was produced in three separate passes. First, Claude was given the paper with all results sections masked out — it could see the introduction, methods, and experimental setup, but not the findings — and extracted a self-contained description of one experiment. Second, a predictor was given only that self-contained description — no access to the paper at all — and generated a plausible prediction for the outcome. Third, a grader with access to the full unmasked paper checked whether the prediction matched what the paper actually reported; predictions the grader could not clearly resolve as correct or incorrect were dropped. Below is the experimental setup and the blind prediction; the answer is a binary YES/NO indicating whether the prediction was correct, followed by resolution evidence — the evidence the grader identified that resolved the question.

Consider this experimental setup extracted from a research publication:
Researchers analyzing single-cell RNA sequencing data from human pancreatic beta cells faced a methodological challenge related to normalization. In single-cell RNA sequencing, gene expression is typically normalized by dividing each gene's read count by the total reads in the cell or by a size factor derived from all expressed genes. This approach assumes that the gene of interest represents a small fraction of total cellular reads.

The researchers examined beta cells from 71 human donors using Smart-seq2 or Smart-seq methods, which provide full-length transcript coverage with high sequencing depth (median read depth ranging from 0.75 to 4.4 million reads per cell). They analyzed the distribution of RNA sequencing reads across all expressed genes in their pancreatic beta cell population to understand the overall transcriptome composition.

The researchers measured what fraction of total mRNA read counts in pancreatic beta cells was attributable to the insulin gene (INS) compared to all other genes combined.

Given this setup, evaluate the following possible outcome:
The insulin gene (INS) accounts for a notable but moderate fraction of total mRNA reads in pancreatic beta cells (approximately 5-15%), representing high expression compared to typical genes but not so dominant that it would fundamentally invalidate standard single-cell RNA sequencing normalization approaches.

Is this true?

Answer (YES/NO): NO